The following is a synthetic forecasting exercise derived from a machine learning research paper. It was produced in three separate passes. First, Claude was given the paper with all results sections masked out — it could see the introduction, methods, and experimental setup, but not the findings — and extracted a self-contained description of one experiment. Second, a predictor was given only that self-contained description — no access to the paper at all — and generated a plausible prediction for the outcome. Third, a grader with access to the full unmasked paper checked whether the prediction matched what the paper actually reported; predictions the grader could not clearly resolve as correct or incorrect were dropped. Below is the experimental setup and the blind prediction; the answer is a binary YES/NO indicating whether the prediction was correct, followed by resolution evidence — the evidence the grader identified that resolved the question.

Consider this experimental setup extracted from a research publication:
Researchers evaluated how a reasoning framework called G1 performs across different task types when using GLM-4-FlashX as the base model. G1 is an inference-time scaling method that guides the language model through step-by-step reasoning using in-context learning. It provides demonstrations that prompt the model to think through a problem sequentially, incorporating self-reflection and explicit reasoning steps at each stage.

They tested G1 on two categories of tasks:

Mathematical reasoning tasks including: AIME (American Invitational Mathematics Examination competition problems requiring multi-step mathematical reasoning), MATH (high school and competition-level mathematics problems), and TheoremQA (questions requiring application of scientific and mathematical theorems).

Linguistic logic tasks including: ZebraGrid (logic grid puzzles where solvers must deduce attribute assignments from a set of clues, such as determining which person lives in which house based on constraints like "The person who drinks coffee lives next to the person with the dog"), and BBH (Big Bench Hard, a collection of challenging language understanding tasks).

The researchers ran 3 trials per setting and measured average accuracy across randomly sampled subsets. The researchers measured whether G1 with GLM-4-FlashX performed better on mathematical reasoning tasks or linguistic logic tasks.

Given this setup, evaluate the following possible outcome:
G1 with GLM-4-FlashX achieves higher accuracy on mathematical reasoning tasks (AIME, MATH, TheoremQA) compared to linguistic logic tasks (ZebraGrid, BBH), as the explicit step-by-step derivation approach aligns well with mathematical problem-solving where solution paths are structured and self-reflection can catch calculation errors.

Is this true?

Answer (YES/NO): NO